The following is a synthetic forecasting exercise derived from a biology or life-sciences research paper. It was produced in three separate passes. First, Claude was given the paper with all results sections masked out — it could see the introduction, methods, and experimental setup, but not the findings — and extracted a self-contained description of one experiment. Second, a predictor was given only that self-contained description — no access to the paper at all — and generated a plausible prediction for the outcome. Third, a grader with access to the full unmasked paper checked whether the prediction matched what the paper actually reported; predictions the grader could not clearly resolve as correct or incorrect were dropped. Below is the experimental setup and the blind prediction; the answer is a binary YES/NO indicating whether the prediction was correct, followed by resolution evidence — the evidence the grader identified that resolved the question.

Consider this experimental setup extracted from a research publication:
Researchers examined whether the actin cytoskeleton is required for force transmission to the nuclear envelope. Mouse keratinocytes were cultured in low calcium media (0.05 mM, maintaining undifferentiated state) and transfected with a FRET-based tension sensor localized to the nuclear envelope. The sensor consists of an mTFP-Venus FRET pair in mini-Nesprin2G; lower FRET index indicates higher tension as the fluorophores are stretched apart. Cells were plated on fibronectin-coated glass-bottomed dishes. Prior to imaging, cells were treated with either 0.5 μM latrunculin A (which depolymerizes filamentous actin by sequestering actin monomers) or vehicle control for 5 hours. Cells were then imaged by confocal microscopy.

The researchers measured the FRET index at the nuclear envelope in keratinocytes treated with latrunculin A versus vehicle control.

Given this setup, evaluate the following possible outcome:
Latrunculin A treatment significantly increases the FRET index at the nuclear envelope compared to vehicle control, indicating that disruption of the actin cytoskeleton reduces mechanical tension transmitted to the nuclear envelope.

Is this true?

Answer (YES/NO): YES